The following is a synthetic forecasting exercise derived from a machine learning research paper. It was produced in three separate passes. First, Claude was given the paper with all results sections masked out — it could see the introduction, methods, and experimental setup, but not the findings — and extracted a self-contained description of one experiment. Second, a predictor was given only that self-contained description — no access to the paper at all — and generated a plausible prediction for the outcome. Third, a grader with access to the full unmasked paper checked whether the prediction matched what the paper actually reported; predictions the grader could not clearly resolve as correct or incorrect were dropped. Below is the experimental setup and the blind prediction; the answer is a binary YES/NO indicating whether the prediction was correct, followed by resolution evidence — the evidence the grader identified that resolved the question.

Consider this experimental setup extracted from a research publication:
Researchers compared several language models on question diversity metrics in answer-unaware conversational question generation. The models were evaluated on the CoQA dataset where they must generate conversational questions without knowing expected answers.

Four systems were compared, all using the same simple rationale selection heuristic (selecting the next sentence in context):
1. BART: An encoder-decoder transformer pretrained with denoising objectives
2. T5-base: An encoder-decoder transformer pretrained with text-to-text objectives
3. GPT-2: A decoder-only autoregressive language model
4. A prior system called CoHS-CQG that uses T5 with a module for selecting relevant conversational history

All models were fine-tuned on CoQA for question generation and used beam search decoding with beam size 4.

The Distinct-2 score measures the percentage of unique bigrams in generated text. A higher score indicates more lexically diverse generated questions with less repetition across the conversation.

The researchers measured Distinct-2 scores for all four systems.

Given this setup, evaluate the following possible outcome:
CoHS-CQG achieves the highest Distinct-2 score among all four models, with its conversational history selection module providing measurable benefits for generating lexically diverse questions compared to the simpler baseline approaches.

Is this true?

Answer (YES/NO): NO